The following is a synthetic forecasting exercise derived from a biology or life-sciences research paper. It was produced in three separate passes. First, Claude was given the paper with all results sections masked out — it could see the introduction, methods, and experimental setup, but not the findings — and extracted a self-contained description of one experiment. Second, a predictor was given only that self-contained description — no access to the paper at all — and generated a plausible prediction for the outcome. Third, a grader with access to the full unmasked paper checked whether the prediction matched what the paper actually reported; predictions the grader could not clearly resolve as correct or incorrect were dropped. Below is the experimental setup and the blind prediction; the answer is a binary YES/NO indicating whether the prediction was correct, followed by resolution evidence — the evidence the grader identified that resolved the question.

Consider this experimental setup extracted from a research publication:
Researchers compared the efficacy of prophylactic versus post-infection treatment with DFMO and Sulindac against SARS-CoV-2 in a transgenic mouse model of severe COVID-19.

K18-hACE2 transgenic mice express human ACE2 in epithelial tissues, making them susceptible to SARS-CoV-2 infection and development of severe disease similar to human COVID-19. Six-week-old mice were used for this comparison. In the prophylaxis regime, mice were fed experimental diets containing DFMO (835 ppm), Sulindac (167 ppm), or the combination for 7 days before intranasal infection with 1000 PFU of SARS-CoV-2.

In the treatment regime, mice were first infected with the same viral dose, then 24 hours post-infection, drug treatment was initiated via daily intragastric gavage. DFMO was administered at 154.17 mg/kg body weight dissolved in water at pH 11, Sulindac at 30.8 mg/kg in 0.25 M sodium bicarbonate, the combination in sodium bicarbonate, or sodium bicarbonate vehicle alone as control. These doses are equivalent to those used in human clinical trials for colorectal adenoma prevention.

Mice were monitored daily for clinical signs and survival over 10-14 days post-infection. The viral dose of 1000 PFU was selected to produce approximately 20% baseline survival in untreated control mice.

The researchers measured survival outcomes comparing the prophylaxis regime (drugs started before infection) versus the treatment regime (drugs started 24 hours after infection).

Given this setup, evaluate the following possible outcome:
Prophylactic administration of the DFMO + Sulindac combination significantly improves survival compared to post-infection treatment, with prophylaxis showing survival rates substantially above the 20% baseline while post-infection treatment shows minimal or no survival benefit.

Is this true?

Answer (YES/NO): YES